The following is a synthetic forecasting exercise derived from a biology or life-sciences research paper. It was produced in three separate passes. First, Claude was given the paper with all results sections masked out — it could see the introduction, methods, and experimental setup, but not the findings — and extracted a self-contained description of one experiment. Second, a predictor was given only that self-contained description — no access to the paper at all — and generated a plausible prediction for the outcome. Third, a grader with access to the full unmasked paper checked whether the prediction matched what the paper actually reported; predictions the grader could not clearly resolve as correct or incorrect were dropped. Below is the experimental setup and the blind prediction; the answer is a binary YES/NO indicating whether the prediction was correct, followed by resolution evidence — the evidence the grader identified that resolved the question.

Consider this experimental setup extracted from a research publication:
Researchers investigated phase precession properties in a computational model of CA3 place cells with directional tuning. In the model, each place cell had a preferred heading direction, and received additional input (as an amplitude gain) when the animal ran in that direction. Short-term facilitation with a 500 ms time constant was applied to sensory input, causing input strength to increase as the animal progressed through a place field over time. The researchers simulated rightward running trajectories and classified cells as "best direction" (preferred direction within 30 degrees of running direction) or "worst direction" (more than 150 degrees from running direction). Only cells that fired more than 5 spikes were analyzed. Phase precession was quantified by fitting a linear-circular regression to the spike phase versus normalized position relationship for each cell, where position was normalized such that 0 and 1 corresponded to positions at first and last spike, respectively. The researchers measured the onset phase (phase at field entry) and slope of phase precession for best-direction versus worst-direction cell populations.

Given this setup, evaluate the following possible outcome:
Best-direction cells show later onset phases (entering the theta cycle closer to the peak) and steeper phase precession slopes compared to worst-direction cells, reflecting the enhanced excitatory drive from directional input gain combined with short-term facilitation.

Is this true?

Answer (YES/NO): NO